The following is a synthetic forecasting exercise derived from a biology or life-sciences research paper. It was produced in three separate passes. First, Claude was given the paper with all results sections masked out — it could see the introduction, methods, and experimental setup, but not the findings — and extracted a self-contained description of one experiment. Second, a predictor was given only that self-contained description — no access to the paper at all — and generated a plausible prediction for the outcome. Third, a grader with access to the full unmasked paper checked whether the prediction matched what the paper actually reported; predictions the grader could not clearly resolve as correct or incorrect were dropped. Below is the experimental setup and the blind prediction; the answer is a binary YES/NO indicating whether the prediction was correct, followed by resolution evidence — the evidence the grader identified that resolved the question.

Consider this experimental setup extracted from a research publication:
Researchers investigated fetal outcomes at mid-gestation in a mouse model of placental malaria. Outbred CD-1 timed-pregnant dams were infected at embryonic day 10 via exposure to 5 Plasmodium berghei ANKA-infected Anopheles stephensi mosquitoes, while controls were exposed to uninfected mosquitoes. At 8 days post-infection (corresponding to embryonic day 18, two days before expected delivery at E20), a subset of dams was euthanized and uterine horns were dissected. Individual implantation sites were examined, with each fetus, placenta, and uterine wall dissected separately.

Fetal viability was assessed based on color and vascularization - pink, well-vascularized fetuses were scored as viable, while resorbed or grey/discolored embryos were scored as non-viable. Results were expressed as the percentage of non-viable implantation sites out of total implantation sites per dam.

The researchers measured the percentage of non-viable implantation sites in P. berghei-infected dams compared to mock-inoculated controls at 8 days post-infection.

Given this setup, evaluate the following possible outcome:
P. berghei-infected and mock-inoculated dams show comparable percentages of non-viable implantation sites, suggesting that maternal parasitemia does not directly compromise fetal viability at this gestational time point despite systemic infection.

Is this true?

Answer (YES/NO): YES